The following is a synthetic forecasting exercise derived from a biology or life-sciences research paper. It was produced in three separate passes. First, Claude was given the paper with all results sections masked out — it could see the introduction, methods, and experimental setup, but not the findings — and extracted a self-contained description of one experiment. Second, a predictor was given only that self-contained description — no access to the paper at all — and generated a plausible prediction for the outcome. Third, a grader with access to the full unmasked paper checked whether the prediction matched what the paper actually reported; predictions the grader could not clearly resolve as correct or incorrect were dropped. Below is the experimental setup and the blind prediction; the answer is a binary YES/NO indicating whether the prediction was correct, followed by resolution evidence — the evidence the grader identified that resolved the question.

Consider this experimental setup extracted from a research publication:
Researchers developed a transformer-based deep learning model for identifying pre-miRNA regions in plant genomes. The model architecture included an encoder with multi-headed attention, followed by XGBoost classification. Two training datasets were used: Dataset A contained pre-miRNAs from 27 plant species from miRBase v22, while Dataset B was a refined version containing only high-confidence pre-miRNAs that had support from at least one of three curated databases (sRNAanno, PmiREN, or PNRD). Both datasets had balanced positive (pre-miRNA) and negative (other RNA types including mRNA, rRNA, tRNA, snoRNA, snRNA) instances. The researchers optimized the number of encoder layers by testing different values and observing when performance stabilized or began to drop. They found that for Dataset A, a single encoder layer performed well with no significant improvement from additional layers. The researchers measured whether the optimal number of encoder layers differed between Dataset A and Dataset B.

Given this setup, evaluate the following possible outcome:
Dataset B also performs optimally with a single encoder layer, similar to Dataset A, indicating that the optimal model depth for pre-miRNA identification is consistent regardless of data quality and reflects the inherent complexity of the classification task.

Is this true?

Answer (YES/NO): NO